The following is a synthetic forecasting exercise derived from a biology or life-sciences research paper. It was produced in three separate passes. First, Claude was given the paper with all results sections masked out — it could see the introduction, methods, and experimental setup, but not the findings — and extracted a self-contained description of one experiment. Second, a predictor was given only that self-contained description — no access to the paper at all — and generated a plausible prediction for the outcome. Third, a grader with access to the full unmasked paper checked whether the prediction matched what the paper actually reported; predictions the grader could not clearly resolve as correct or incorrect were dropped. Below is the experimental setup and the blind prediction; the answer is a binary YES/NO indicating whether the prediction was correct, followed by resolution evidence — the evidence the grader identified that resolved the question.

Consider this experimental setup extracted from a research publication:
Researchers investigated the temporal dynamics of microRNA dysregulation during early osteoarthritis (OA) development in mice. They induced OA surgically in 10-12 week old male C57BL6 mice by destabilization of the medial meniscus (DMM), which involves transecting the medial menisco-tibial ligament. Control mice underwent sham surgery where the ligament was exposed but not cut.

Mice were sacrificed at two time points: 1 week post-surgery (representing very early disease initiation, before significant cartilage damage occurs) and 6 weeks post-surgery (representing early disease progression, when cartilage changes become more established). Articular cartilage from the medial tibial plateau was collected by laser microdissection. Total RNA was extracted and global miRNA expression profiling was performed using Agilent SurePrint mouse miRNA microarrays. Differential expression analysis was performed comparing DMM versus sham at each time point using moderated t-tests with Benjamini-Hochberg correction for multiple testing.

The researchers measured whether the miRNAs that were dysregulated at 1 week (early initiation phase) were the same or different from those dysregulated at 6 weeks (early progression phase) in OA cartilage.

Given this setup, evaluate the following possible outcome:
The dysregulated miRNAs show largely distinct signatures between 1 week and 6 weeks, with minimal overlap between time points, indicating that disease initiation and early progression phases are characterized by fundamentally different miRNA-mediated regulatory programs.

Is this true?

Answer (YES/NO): NO